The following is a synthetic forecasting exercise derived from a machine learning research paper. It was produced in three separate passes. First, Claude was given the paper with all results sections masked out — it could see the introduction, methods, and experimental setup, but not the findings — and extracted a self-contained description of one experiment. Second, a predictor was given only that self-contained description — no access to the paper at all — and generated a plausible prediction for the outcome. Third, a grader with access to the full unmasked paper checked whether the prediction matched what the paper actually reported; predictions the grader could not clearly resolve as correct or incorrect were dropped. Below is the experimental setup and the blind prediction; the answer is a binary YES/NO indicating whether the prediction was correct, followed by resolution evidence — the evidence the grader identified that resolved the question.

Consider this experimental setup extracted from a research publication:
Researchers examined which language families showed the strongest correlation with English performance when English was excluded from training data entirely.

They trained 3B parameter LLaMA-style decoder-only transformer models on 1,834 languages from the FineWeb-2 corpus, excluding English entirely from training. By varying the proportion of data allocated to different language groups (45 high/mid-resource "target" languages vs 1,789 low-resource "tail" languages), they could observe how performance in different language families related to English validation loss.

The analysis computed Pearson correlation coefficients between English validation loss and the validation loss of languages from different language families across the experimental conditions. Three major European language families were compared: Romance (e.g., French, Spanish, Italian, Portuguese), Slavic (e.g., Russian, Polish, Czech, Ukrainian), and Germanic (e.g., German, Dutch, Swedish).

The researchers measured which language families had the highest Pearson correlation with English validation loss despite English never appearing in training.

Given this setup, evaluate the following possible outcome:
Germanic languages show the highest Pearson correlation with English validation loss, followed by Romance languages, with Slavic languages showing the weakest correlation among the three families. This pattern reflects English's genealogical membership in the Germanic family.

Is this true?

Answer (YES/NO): NO